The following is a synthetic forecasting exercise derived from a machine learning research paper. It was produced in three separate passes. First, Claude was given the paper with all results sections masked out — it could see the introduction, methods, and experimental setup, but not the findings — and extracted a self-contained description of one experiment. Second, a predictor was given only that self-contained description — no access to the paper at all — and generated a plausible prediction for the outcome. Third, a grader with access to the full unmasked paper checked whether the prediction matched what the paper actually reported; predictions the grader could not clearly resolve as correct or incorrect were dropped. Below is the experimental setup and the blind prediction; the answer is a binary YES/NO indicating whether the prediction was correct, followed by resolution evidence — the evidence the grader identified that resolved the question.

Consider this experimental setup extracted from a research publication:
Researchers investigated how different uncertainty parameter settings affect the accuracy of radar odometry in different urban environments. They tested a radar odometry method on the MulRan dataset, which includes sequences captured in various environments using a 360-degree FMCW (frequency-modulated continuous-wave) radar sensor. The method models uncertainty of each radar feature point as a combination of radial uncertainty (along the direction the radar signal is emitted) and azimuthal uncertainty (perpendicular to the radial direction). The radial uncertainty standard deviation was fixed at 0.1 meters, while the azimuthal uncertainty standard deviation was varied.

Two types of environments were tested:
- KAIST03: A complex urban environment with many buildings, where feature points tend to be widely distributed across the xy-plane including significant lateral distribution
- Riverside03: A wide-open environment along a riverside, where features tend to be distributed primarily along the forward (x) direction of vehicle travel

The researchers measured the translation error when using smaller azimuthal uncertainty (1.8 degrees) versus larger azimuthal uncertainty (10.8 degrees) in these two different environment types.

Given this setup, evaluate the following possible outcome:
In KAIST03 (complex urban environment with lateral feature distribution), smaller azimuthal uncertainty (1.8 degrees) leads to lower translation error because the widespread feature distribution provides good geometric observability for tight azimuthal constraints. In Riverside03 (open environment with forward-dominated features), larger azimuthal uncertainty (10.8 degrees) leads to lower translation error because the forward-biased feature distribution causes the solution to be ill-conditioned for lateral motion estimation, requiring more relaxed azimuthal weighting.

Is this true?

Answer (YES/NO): NO